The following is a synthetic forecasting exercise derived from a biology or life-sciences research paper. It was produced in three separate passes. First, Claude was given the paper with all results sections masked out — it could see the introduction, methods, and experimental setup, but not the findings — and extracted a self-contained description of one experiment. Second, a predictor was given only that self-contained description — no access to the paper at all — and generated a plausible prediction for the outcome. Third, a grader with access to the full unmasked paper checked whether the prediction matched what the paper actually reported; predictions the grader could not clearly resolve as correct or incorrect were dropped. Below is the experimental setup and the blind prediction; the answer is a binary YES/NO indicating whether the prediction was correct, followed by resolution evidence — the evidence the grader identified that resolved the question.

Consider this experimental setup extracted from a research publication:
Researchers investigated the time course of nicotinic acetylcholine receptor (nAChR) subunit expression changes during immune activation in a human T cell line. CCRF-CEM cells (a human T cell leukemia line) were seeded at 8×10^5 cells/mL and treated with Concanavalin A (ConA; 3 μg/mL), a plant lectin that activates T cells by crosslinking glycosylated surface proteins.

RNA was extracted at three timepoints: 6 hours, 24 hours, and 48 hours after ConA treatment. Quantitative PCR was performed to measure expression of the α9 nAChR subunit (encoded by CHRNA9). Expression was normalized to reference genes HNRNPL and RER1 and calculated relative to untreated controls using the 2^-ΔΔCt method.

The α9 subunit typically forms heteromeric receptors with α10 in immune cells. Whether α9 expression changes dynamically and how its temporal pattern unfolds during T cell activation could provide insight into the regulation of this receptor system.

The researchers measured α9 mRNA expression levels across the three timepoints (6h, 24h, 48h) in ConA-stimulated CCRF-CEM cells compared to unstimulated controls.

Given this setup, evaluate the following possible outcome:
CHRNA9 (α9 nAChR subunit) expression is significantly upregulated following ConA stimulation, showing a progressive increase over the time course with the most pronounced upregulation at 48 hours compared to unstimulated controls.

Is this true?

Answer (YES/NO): NO